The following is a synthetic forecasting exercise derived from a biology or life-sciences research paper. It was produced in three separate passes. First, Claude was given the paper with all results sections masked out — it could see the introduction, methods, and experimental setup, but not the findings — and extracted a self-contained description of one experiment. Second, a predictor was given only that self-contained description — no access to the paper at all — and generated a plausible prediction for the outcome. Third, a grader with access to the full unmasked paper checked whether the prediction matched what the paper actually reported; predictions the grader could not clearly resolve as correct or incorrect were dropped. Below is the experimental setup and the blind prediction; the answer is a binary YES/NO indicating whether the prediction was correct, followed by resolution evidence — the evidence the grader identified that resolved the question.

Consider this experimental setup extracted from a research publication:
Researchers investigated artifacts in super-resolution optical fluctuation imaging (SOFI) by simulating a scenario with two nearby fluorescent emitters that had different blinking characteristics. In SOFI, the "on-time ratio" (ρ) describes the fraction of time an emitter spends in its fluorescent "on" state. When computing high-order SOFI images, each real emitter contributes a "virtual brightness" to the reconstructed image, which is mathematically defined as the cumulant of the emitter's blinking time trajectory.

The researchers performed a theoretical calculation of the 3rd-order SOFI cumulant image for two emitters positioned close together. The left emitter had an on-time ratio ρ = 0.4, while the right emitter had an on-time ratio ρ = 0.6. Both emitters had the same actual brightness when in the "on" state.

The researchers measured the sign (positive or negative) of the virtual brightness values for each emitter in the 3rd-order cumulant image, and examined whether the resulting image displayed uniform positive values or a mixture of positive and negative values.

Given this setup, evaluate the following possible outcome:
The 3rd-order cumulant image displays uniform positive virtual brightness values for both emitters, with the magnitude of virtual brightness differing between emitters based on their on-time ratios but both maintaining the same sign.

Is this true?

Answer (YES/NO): NO